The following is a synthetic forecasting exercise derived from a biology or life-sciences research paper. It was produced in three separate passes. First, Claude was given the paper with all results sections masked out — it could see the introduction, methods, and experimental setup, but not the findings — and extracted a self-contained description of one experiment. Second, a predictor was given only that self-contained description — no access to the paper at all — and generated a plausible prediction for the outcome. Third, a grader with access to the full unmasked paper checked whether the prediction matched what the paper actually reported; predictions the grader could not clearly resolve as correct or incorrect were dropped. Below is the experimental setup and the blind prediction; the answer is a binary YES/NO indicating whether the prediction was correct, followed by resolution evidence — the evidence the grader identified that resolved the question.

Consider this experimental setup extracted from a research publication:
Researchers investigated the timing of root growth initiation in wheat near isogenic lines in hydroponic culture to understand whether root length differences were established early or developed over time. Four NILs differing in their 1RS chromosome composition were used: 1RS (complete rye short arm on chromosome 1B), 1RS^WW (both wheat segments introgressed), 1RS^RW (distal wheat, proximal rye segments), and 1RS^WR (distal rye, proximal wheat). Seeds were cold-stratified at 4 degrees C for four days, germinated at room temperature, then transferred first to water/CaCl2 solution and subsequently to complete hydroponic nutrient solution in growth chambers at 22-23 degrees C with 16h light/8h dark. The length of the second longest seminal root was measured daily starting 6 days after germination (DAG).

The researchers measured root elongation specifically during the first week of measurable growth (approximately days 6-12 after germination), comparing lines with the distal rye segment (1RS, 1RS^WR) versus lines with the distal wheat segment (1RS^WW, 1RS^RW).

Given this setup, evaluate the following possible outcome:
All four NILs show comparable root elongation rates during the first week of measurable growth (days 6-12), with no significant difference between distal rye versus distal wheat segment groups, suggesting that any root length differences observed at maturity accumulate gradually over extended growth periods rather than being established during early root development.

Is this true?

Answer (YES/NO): NO